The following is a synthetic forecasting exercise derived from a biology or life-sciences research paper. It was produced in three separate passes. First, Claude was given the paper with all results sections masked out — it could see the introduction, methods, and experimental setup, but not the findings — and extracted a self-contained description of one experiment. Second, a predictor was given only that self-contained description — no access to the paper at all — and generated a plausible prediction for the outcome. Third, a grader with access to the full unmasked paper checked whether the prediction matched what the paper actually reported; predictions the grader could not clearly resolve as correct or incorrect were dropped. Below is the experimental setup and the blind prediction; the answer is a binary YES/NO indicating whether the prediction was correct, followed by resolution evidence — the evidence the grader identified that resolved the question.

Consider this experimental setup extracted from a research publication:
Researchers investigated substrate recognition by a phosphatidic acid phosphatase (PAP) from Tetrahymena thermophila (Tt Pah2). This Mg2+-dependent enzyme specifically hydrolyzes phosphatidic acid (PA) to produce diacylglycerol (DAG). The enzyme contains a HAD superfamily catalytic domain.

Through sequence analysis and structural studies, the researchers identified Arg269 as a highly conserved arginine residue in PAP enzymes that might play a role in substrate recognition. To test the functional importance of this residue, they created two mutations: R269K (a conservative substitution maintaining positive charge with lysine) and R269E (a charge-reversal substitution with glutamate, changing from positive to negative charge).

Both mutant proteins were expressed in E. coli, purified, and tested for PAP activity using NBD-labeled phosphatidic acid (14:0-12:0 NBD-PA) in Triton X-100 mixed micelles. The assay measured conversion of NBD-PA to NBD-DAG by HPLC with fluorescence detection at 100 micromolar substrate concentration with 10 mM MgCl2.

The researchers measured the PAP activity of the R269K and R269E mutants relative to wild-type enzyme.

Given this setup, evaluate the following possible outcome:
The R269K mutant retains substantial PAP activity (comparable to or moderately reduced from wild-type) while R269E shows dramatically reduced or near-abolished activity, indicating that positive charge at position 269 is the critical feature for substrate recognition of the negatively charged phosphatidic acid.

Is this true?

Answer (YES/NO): NO